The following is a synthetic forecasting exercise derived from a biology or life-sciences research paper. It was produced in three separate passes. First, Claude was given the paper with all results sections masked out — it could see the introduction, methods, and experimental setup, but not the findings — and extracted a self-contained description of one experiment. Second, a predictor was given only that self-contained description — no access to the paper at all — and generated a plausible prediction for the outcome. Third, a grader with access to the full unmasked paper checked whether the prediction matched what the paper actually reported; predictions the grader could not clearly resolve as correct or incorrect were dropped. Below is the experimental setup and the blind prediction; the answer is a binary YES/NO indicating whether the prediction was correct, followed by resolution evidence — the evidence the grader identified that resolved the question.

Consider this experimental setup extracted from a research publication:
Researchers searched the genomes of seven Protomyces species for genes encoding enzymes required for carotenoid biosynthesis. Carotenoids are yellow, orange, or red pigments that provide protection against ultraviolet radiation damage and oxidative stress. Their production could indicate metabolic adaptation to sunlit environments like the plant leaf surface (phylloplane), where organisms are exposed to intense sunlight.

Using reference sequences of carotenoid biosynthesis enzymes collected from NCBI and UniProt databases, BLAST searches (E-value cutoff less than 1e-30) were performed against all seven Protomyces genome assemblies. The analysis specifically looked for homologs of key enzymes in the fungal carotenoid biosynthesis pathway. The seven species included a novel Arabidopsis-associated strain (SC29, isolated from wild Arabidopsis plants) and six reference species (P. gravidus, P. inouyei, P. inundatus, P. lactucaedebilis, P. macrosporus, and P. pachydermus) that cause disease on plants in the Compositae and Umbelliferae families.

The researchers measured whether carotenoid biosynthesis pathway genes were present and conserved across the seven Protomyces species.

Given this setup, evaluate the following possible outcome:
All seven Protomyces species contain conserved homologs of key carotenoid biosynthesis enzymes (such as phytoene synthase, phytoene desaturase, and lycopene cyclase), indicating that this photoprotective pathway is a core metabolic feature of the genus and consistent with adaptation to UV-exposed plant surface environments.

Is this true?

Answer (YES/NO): YES